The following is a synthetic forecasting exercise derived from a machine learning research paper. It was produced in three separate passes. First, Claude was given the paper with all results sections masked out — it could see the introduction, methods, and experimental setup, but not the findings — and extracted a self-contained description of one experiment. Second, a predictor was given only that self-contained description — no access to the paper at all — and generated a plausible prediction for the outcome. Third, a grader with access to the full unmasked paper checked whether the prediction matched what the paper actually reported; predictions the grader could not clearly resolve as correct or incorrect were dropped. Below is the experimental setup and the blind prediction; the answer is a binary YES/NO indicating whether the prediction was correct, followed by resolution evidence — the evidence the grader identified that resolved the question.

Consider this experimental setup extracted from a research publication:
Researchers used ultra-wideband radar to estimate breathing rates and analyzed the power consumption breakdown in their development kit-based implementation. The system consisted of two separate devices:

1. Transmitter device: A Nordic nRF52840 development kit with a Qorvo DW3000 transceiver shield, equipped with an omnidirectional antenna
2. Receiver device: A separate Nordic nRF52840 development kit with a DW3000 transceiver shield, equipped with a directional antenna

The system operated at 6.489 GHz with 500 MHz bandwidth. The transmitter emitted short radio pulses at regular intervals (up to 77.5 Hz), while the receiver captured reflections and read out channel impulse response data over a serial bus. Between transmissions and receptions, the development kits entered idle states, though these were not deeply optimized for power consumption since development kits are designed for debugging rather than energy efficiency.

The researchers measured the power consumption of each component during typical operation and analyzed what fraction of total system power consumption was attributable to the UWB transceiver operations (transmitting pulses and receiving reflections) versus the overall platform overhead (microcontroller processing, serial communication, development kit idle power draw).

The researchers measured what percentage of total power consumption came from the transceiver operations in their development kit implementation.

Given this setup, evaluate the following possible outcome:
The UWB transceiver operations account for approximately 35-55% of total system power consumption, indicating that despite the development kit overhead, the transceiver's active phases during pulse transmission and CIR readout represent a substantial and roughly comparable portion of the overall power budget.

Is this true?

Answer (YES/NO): NO